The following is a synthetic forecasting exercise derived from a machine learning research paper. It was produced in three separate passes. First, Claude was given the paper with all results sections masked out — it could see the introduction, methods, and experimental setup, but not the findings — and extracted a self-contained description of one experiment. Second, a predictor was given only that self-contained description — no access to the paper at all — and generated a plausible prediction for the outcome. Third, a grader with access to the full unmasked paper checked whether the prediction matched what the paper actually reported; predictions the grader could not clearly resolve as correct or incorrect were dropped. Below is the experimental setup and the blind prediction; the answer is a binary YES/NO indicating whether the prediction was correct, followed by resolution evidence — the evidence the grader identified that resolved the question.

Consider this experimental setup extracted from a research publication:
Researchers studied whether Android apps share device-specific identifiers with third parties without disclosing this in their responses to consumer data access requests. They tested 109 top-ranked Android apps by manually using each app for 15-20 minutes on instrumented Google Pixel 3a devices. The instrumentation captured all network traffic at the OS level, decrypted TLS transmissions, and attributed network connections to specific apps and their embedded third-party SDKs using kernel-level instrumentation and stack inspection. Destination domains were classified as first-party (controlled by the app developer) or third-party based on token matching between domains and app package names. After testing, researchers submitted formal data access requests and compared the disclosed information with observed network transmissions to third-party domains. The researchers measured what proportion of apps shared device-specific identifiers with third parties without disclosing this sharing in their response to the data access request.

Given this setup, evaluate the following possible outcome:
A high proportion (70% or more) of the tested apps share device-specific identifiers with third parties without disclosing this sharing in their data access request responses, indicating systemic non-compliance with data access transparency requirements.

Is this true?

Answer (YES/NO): NO